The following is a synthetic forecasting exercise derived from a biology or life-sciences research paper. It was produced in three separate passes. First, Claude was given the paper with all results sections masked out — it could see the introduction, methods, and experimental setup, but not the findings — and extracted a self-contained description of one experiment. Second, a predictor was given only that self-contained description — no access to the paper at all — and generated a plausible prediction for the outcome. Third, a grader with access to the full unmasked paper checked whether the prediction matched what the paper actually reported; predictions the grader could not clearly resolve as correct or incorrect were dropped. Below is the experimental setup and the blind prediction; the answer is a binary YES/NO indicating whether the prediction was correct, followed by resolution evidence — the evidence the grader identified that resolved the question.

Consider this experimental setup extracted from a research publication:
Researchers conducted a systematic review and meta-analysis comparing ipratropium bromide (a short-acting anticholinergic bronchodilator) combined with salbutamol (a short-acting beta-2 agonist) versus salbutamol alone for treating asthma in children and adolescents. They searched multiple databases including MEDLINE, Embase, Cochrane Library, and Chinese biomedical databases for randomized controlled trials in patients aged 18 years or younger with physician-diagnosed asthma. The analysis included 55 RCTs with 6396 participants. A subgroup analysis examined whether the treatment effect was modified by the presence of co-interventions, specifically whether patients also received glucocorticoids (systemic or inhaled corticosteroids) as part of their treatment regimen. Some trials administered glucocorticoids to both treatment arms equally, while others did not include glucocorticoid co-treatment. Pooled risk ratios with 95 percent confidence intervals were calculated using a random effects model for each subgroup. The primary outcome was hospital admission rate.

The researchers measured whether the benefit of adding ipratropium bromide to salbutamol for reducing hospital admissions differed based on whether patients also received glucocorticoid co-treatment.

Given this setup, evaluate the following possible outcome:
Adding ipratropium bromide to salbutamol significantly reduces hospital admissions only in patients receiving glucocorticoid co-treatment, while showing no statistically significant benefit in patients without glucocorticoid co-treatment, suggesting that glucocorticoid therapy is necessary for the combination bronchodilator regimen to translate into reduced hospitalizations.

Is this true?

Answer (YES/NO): NO